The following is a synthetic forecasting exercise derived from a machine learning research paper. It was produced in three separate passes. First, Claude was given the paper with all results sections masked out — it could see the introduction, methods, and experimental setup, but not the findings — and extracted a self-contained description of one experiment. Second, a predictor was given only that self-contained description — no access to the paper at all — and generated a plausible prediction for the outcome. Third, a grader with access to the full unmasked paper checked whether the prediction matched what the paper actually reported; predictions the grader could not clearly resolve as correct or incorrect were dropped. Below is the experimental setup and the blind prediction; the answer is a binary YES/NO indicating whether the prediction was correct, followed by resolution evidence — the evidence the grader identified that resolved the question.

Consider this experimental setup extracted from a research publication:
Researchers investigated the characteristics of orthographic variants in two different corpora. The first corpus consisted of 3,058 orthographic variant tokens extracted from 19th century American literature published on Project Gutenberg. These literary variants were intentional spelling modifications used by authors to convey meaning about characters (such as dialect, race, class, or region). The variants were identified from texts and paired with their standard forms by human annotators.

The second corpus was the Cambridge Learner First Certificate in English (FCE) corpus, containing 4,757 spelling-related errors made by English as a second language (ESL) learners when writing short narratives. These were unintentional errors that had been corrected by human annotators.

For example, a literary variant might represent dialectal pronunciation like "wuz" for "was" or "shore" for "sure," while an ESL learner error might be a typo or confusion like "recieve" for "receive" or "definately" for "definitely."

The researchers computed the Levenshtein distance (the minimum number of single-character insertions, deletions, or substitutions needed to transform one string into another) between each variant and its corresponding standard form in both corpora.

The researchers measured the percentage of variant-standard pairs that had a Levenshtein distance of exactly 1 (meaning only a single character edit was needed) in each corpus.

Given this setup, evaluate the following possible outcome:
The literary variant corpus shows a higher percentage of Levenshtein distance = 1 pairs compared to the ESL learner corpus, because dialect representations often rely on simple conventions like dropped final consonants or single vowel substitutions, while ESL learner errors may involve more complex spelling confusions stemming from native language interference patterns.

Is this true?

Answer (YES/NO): NO